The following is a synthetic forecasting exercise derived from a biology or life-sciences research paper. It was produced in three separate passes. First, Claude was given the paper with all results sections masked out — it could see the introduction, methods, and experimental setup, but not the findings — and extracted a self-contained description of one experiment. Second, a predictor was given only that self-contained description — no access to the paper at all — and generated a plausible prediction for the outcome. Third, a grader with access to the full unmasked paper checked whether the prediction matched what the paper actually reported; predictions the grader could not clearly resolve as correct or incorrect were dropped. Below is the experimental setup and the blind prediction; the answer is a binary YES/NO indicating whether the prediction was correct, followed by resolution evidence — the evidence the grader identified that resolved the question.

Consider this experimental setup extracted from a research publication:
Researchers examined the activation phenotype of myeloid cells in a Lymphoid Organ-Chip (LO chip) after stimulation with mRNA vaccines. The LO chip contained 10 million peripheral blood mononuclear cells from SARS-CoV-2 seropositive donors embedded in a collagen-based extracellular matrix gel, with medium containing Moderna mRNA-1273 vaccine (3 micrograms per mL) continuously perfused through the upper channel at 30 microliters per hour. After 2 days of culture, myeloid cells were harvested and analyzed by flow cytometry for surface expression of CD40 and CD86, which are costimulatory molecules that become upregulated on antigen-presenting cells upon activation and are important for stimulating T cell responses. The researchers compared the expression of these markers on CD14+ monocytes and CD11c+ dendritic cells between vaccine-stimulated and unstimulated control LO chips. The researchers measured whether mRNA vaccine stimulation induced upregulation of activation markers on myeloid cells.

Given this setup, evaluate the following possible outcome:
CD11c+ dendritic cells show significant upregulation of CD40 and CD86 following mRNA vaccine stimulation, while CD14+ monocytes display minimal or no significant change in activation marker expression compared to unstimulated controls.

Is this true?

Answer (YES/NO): NO